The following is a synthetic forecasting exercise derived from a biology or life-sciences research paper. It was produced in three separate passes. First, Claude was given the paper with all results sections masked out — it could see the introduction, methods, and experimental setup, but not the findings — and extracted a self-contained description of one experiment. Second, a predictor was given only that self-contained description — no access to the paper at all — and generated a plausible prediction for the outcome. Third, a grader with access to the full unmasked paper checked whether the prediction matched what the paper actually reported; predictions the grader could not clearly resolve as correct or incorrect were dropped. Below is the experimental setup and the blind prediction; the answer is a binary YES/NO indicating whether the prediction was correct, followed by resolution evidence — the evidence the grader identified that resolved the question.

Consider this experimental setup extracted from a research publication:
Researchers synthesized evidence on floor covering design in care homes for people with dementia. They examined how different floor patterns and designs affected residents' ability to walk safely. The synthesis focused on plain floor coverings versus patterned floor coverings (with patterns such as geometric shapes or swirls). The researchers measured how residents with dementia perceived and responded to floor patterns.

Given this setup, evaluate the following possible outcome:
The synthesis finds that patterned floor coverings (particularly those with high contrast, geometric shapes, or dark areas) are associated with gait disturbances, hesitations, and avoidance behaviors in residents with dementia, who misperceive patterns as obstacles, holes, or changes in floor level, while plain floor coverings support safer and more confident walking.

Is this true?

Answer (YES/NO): NO